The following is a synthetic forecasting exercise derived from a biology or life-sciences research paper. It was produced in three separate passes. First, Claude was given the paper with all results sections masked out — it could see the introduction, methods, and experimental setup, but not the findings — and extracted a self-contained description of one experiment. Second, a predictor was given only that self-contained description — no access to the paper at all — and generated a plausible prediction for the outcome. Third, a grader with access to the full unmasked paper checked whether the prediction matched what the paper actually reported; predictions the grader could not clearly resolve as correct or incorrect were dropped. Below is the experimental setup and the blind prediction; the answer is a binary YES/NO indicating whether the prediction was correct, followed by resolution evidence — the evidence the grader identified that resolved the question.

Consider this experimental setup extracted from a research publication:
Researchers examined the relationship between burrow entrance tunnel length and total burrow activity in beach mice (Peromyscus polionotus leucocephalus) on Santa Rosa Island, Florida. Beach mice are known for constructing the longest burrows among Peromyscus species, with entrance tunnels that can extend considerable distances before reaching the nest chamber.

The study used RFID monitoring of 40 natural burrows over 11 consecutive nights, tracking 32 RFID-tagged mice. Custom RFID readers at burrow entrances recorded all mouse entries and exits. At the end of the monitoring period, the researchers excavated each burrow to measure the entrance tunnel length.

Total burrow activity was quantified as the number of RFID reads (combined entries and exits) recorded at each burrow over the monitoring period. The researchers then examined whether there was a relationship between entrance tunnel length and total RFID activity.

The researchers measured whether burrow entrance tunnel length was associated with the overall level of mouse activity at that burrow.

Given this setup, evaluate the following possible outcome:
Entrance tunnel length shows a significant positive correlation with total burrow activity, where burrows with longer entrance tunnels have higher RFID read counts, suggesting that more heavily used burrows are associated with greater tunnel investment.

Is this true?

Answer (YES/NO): NO